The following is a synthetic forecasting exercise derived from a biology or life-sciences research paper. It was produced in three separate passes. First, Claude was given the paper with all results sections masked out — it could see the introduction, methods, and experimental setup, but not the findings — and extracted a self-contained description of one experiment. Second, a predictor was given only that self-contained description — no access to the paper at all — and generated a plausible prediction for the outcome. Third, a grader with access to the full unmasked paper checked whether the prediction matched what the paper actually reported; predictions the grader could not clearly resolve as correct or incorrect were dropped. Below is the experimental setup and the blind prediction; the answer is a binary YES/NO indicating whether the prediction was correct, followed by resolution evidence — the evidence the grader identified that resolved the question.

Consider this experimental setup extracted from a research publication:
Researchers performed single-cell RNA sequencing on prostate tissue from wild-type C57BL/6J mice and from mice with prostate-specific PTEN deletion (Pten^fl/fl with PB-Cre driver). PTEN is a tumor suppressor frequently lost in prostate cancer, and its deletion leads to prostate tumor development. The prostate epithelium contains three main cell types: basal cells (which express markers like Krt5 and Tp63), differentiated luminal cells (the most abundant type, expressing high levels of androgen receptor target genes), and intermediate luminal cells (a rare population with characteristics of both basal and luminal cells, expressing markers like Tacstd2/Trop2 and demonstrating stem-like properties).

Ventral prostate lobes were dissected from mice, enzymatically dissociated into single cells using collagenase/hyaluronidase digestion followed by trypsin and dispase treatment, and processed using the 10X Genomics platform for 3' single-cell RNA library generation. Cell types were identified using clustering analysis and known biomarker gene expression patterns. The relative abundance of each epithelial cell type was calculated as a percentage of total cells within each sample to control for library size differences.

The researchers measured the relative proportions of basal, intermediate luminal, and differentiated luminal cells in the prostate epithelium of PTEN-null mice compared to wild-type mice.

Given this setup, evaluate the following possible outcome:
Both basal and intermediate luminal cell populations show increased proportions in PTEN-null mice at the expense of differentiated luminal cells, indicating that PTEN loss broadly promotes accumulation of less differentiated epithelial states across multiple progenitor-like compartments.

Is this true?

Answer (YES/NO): NO